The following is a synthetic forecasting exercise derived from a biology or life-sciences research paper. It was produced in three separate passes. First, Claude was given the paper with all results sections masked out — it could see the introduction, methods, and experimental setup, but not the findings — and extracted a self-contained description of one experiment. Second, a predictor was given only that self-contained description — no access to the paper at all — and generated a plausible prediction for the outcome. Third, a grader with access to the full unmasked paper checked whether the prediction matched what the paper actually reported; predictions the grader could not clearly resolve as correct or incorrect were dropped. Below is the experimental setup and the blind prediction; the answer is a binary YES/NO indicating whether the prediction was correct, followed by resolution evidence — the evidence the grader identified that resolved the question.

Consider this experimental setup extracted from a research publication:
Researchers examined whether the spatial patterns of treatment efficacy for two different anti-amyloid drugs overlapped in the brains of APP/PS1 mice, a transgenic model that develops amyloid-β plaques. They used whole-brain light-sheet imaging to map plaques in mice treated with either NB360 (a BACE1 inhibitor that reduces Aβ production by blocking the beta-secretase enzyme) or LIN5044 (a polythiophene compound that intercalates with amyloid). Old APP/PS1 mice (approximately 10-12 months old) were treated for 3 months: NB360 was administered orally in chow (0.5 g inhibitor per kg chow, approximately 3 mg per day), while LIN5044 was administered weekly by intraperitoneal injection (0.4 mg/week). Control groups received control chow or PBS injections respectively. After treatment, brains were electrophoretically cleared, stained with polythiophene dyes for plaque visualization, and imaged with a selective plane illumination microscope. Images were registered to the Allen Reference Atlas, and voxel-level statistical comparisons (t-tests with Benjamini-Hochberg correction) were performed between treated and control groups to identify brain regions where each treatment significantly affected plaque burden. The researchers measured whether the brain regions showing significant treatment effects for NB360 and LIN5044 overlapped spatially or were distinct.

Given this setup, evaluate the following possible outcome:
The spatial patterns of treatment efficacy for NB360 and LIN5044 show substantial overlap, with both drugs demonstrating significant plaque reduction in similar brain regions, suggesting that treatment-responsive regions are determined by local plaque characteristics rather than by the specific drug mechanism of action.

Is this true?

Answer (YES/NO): NO